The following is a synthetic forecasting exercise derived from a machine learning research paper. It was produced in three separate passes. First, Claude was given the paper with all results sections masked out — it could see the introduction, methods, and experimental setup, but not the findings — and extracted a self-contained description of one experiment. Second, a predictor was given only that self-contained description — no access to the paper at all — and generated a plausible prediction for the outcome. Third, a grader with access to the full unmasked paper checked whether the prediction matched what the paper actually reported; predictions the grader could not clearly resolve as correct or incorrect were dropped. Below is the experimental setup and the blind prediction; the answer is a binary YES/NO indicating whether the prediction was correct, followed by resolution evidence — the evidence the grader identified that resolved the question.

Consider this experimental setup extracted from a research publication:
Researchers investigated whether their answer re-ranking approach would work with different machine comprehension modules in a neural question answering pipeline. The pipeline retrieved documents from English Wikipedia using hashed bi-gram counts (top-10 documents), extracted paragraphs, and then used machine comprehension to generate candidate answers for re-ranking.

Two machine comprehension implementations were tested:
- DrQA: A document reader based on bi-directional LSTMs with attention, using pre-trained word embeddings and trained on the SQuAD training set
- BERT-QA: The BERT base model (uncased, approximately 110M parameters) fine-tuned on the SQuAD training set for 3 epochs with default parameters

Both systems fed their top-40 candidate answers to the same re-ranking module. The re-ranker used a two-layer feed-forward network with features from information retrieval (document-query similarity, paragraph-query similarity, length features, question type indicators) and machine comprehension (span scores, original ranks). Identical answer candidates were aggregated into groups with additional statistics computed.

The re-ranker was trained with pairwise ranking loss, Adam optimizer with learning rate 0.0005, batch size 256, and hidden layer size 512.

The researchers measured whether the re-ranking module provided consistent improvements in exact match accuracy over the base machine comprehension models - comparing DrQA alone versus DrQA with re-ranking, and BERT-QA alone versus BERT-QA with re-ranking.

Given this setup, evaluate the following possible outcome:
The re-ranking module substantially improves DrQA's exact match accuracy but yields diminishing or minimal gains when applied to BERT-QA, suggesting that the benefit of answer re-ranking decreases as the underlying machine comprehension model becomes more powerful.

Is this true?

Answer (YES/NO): NO